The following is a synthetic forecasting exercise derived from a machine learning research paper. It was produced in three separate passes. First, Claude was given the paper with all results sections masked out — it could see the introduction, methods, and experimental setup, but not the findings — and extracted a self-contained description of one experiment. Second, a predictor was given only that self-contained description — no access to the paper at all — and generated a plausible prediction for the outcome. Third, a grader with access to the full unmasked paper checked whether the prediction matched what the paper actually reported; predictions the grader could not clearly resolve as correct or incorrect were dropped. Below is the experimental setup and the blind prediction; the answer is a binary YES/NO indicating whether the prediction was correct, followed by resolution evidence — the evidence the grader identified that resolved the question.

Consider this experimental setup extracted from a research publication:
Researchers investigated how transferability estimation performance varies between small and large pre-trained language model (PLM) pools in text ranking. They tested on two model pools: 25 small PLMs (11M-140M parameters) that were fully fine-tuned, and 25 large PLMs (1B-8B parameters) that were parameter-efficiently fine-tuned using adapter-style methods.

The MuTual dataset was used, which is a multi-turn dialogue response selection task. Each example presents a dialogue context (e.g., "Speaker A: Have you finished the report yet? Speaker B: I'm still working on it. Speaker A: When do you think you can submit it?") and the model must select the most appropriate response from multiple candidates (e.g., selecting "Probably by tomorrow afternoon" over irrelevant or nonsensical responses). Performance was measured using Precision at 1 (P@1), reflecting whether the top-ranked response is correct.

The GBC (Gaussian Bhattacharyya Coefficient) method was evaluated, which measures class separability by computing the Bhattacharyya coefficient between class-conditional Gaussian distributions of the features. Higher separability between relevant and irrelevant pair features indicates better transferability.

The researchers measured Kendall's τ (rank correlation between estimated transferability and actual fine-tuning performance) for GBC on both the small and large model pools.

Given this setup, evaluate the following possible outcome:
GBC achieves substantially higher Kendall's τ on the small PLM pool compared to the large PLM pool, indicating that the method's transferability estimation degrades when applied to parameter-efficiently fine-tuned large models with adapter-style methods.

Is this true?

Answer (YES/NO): NO